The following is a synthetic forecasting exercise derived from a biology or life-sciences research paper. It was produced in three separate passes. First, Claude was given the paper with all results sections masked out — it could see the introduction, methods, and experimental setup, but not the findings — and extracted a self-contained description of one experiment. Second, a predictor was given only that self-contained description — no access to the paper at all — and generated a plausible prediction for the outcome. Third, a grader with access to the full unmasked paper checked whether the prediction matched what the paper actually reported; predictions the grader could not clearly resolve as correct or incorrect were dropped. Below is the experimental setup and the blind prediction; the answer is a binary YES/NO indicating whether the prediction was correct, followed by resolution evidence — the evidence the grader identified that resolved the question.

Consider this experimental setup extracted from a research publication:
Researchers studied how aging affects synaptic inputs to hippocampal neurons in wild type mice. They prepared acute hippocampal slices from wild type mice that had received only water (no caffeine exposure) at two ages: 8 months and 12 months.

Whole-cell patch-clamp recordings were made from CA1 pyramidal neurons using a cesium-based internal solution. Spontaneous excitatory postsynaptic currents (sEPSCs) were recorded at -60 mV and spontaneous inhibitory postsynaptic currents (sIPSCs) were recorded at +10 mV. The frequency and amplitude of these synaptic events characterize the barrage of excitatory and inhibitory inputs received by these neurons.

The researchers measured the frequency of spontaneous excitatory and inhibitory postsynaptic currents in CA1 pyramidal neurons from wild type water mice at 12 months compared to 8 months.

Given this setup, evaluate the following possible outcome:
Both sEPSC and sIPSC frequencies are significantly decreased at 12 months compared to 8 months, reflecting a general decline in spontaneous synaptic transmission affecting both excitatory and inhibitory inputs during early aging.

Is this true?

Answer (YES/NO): NO